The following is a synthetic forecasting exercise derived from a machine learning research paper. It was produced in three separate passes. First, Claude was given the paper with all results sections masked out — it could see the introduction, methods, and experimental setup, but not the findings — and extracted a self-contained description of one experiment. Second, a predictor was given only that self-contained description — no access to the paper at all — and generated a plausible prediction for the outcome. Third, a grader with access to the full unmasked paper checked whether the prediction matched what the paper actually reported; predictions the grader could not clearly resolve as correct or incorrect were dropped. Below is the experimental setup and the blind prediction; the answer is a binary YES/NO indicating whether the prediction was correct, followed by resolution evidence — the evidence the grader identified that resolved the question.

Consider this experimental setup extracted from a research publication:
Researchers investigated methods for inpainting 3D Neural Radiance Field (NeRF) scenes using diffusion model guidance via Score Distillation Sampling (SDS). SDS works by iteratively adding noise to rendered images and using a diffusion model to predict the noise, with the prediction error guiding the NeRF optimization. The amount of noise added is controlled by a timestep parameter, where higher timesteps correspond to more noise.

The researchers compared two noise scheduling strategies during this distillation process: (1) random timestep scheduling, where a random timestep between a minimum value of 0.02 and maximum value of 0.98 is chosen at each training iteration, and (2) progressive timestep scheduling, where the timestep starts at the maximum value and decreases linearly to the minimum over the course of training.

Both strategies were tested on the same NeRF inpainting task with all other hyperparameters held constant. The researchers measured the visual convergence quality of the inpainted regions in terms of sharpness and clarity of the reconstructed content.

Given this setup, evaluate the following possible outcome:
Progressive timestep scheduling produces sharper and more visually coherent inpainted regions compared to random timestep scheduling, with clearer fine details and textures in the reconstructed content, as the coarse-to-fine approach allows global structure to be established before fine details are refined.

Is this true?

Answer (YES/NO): YES